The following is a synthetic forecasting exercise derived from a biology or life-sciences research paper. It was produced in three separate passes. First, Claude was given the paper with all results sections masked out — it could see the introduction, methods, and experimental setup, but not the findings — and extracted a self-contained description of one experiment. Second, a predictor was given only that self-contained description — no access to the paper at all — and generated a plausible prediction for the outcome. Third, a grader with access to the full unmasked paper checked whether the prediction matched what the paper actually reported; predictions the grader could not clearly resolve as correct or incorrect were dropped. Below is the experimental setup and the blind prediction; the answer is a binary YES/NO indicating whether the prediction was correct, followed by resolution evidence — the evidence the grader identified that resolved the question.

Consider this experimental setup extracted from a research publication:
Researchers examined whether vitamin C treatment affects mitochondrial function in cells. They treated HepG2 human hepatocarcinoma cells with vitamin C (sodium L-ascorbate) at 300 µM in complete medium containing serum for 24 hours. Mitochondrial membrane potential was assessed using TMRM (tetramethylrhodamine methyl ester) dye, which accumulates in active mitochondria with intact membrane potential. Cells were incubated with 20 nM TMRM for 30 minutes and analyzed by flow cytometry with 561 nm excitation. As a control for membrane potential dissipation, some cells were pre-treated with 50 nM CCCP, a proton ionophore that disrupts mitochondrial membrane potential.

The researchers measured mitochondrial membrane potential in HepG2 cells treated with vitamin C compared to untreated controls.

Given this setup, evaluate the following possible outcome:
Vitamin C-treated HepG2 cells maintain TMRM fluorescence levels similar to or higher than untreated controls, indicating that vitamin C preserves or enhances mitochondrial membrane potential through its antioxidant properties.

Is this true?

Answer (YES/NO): YES